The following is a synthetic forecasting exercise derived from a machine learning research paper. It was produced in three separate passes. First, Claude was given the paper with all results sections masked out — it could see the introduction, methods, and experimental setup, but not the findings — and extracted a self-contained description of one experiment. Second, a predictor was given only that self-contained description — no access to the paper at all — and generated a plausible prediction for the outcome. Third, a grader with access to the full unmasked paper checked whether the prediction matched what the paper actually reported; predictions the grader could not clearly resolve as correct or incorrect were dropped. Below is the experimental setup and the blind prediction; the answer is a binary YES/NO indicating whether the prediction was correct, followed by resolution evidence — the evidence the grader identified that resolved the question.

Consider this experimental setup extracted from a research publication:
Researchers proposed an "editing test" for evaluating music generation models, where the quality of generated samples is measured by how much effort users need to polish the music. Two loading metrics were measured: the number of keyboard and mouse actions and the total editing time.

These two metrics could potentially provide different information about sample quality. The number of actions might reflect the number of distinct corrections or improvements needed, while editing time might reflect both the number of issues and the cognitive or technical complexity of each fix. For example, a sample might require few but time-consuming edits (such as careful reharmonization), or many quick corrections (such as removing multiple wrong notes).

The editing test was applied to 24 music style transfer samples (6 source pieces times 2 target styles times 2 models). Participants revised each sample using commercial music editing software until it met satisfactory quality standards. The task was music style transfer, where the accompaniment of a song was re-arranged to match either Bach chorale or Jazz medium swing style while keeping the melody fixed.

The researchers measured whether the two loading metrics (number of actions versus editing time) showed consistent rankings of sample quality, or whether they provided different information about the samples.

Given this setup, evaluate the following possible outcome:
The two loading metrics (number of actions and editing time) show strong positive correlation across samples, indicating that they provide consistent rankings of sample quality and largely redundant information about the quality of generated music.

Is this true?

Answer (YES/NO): NO